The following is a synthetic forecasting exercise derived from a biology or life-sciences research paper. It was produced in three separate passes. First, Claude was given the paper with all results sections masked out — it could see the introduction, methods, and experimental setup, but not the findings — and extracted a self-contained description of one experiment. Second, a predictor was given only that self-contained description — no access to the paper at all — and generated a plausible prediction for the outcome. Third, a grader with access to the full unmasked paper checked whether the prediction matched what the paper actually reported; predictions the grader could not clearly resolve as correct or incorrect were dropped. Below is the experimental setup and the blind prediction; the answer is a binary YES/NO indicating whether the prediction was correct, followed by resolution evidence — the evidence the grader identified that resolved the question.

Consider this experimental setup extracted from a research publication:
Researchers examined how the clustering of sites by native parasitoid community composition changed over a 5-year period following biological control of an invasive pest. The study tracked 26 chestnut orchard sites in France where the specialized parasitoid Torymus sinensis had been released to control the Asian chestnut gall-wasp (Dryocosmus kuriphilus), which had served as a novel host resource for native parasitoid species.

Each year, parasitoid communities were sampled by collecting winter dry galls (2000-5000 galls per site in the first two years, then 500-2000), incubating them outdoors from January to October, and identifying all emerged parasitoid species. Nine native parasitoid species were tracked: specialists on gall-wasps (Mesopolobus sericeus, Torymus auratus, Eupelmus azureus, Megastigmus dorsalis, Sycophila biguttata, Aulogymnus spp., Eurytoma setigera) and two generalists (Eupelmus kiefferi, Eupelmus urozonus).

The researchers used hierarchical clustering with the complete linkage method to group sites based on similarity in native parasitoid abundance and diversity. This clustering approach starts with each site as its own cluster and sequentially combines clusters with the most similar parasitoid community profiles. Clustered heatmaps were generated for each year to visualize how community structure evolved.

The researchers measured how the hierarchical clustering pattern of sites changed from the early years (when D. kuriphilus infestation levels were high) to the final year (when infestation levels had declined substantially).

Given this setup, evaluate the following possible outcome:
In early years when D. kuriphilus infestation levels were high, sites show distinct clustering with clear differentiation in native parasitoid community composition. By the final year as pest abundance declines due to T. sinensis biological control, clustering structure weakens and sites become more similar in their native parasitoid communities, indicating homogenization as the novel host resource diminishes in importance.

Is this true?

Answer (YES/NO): NO